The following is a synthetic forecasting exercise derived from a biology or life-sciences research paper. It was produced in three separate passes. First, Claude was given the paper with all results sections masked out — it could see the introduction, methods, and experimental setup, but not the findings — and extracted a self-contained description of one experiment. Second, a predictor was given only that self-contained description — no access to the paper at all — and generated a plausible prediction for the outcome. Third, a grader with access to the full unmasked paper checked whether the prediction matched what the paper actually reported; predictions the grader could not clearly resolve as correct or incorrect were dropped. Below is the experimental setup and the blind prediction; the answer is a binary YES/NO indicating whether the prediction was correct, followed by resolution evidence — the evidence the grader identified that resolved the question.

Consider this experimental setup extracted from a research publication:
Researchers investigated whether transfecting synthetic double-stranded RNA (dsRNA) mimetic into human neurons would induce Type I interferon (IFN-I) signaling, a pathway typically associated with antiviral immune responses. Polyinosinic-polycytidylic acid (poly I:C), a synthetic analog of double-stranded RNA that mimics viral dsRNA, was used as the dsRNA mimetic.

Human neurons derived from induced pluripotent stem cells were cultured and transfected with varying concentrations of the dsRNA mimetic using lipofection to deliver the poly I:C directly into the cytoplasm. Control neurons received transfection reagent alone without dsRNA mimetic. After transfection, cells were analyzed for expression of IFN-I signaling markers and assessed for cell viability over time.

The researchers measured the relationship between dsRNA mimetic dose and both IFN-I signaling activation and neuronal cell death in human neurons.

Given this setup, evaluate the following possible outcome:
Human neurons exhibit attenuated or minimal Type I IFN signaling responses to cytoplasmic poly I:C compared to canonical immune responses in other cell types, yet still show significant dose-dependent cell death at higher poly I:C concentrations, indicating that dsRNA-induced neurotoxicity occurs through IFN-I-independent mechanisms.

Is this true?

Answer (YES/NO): NO